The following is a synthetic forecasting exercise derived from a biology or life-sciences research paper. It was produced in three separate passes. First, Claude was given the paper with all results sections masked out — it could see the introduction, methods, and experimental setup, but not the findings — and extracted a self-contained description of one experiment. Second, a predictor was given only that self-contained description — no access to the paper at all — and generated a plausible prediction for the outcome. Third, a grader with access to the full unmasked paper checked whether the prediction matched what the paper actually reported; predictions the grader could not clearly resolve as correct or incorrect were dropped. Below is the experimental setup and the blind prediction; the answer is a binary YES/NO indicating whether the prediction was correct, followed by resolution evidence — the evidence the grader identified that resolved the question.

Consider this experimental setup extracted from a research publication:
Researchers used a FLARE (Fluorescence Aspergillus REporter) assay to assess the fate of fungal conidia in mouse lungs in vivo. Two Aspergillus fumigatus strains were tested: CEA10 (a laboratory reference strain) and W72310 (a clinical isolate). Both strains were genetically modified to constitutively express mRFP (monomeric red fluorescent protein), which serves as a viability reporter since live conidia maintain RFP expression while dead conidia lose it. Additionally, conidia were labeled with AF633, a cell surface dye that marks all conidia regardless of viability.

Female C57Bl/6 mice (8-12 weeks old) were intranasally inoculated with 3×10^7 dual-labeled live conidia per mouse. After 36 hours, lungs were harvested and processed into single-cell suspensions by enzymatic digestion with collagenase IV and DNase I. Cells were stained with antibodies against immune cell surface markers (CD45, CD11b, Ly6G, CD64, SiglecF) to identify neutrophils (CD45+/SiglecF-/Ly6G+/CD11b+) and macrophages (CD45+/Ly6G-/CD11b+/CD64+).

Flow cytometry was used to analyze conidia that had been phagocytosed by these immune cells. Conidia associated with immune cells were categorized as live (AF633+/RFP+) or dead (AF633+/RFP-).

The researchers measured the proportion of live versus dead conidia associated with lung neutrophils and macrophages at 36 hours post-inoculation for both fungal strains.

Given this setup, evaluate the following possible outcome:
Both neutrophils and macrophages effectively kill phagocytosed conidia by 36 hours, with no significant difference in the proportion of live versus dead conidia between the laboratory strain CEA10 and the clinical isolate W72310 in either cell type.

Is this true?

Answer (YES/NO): NO